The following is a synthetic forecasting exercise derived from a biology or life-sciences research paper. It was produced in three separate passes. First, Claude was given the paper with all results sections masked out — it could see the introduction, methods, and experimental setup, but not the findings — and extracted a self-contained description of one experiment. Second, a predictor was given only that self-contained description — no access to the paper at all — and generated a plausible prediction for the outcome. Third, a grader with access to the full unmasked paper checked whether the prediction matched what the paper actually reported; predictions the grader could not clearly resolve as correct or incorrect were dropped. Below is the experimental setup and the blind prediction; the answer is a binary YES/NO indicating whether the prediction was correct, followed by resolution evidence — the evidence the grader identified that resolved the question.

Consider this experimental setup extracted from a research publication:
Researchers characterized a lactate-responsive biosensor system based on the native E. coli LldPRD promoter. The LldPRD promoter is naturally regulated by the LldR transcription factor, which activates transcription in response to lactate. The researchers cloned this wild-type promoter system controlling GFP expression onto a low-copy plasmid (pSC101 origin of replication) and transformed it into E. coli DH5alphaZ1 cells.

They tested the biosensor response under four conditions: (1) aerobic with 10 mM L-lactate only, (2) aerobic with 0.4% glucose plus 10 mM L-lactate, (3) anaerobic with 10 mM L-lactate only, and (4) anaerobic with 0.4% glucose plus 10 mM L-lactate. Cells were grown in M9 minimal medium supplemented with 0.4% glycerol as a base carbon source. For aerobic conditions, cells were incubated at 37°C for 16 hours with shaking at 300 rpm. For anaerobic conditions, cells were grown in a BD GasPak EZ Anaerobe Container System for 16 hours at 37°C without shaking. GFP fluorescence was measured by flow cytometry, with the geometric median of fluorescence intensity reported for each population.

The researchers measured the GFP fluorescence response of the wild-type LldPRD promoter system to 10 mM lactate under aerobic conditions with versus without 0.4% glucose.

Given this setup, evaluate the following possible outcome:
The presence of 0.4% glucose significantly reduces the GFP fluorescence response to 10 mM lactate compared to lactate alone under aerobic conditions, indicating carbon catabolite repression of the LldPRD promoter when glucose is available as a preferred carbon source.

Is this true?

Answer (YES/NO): YES